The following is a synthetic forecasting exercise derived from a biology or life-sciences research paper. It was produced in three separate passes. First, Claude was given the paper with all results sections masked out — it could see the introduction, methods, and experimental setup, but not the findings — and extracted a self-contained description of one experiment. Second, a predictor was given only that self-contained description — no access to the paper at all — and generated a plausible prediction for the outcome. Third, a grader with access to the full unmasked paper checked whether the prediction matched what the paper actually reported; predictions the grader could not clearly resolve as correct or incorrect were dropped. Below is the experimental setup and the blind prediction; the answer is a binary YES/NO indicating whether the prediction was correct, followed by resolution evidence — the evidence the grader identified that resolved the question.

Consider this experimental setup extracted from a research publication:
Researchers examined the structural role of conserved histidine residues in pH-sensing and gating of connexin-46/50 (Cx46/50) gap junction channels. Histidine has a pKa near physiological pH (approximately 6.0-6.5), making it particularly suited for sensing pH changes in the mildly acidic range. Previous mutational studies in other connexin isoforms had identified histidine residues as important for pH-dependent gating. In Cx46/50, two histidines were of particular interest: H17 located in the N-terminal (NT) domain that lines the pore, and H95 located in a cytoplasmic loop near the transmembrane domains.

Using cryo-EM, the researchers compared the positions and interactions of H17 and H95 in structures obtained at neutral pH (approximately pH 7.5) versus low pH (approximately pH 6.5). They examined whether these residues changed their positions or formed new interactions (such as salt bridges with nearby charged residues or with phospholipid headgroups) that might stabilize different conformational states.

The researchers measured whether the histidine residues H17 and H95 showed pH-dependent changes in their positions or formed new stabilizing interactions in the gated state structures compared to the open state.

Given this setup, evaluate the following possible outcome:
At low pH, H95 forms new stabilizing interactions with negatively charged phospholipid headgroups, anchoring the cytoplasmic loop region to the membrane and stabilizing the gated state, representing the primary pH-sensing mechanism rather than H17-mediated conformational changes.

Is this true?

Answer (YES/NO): NO